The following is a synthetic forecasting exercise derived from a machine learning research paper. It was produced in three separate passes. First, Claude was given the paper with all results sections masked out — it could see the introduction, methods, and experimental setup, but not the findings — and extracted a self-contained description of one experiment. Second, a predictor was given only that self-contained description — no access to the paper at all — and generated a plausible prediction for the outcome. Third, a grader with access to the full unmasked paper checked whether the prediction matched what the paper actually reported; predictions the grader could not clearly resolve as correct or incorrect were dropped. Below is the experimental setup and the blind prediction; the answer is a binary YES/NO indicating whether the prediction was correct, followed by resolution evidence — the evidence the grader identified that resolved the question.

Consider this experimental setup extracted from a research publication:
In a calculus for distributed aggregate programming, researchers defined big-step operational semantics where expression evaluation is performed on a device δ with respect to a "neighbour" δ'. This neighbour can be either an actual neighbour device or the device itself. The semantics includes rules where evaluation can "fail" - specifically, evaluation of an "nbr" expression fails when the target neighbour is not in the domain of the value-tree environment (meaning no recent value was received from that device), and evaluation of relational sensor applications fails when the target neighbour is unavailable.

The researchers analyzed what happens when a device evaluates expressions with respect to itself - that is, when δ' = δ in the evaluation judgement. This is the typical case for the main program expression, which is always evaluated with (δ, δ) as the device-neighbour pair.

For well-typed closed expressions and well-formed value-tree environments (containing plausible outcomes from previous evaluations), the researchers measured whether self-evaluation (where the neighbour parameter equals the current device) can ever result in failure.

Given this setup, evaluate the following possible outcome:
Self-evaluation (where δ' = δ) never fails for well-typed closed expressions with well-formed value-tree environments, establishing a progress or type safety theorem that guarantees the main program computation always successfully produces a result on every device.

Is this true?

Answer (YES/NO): YES